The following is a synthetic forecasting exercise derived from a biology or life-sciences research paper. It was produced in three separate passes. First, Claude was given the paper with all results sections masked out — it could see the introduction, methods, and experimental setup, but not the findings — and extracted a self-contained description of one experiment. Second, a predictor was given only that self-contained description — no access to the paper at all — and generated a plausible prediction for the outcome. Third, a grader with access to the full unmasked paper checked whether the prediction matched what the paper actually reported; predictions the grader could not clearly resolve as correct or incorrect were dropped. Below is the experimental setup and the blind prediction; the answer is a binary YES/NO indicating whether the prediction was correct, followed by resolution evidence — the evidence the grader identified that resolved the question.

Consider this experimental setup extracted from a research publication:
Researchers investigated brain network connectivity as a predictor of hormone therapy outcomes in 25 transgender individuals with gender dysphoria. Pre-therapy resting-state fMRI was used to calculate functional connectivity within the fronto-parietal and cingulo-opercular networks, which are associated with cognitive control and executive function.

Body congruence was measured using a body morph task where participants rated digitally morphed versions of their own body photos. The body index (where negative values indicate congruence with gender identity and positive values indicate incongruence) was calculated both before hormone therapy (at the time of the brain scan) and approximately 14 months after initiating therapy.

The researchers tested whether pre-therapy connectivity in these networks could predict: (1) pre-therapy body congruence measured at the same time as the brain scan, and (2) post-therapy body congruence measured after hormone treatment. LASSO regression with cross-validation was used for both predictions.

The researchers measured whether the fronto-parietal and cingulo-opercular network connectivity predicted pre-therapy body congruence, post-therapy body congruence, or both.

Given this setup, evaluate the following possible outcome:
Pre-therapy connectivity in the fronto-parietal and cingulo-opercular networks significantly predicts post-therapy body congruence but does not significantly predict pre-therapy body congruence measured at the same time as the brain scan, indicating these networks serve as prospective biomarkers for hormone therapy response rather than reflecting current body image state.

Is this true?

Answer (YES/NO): YES